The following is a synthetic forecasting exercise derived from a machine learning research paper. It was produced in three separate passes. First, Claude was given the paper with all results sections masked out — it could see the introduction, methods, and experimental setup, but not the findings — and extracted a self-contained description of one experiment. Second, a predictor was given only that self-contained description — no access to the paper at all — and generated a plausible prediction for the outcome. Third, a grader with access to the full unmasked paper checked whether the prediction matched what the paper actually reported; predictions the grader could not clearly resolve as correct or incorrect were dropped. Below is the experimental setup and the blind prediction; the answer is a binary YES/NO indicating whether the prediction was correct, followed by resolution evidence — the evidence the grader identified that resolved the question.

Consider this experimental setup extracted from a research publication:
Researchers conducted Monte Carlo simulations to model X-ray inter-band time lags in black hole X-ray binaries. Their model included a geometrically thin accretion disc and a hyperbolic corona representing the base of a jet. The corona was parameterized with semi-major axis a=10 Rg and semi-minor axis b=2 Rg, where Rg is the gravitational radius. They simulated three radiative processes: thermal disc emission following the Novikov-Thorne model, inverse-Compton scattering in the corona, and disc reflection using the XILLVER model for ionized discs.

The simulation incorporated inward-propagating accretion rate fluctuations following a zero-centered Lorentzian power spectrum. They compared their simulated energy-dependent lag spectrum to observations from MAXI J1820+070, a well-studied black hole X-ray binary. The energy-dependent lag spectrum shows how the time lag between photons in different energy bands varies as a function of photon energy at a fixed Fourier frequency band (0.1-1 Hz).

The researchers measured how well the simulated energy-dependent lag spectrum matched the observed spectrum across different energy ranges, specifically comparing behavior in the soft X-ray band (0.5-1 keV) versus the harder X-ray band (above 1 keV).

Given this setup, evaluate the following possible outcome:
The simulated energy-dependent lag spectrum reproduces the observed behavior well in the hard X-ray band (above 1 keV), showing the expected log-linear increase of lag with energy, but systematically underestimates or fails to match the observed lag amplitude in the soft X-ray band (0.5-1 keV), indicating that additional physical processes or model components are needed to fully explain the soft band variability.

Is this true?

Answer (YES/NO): NO